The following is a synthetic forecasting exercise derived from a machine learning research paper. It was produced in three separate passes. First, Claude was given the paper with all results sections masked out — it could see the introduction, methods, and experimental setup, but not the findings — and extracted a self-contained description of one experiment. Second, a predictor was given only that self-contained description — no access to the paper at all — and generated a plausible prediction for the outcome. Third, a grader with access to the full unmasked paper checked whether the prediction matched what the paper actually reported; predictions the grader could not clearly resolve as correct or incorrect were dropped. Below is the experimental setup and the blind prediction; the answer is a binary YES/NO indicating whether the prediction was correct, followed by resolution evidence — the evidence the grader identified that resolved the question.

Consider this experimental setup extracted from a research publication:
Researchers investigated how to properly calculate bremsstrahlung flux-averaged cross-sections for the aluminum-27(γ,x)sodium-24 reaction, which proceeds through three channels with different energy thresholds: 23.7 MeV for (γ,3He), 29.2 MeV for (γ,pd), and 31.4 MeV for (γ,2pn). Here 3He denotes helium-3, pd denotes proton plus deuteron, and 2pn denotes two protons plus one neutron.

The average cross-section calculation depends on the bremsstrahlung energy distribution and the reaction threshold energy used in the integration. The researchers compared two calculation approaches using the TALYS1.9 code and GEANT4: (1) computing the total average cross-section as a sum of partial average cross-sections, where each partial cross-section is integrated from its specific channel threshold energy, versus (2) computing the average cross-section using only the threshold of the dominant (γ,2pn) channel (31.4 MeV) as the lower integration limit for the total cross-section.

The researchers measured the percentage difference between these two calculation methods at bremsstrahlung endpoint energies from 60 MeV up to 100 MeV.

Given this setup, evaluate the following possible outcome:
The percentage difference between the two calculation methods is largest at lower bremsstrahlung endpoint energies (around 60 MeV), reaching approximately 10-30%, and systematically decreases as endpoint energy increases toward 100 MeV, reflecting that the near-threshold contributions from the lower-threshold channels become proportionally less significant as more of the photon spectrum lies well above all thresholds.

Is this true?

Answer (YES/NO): NO